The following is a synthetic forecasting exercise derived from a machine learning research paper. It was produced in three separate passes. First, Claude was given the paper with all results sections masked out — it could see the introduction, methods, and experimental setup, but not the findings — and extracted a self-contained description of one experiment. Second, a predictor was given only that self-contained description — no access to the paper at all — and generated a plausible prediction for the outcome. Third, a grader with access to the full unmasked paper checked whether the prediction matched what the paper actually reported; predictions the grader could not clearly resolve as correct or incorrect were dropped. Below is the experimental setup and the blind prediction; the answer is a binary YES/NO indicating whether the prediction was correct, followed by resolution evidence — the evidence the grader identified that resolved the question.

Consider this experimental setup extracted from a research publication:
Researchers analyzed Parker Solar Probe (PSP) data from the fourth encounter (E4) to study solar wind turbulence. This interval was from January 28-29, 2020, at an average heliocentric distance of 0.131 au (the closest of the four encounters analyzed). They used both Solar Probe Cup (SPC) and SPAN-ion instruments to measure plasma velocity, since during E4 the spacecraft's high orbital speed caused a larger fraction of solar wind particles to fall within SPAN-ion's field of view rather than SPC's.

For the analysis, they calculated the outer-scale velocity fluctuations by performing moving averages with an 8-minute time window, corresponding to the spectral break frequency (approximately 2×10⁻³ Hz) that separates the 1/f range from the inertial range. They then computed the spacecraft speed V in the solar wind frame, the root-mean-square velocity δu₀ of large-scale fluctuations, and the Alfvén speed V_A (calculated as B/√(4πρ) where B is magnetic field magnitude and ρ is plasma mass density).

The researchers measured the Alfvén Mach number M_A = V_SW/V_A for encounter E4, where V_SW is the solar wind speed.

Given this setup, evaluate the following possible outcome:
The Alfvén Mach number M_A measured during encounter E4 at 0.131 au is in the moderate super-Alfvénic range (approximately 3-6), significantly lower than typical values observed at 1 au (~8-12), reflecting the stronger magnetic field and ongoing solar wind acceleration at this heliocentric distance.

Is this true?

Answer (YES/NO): NO